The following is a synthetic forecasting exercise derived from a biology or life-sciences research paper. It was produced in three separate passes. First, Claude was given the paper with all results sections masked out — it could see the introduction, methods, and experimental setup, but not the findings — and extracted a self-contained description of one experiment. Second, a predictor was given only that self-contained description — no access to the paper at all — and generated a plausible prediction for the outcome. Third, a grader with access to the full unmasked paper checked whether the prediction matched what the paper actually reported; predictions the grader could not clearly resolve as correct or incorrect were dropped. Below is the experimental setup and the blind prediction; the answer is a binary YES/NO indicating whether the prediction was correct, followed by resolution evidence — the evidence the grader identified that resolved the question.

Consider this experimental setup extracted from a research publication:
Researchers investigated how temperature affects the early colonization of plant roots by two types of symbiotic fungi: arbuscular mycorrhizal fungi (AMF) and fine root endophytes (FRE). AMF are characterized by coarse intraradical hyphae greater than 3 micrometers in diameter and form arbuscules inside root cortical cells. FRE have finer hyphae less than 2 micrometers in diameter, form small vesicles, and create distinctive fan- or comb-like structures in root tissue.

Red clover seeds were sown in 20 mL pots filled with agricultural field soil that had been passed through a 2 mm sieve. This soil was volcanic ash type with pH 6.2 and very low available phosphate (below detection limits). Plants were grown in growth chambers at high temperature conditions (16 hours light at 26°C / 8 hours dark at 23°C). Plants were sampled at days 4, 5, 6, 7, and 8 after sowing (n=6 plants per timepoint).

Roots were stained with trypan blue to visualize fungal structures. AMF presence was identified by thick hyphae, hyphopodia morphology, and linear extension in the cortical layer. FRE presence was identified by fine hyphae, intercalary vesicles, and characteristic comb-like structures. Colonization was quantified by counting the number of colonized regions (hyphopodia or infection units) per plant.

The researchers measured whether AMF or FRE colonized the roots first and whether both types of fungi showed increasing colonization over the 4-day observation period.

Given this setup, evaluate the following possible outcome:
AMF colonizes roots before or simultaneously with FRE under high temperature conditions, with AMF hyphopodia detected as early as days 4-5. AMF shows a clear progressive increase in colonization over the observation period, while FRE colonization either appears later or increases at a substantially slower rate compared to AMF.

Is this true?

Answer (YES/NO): YES